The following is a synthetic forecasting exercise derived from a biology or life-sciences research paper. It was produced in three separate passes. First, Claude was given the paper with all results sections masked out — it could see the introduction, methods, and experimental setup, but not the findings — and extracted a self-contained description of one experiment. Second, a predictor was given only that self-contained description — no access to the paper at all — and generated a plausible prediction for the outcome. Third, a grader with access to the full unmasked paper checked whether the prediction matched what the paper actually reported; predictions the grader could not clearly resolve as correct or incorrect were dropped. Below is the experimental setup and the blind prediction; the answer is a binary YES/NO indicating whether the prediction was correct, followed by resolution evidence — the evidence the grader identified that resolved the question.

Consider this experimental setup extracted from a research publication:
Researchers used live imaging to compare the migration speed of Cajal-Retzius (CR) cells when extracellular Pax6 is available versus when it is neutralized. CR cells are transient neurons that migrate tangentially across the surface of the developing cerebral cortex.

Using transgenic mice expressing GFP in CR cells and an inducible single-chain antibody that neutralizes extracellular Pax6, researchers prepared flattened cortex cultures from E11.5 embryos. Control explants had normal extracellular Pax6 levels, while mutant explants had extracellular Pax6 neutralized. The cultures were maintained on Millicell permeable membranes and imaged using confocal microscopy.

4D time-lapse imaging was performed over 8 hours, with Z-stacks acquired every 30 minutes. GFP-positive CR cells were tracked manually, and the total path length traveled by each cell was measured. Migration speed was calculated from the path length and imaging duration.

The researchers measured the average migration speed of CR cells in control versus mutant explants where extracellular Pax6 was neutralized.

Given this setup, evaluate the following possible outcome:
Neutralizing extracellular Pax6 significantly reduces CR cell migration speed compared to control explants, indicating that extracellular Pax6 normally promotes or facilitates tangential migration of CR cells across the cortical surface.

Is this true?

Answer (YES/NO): NO